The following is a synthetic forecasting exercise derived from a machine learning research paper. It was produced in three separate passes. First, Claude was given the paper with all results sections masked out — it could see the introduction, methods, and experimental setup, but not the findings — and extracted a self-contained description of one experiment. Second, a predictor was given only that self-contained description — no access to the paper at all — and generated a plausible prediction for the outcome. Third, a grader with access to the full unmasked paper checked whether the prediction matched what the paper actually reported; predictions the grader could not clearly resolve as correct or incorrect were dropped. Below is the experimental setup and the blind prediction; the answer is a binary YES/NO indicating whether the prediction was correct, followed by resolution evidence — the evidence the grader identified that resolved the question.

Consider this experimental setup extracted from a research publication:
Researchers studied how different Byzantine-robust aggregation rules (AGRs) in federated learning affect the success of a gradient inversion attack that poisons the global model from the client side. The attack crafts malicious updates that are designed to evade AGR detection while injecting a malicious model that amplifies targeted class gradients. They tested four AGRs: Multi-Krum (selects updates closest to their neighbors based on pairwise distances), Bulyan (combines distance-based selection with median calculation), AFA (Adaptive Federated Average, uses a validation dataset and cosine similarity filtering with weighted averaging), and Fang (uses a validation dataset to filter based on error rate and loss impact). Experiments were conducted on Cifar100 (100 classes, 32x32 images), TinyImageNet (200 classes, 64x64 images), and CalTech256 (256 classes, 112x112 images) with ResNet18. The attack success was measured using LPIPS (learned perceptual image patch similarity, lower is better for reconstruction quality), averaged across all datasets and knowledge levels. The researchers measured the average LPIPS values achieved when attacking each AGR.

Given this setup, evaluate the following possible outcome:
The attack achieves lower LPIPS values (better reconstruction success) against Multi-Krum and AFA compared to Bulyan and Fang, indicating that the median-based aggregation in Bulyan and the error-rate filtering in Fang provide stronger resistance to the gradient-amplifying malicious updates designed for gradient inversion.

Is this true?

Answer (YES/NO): NO